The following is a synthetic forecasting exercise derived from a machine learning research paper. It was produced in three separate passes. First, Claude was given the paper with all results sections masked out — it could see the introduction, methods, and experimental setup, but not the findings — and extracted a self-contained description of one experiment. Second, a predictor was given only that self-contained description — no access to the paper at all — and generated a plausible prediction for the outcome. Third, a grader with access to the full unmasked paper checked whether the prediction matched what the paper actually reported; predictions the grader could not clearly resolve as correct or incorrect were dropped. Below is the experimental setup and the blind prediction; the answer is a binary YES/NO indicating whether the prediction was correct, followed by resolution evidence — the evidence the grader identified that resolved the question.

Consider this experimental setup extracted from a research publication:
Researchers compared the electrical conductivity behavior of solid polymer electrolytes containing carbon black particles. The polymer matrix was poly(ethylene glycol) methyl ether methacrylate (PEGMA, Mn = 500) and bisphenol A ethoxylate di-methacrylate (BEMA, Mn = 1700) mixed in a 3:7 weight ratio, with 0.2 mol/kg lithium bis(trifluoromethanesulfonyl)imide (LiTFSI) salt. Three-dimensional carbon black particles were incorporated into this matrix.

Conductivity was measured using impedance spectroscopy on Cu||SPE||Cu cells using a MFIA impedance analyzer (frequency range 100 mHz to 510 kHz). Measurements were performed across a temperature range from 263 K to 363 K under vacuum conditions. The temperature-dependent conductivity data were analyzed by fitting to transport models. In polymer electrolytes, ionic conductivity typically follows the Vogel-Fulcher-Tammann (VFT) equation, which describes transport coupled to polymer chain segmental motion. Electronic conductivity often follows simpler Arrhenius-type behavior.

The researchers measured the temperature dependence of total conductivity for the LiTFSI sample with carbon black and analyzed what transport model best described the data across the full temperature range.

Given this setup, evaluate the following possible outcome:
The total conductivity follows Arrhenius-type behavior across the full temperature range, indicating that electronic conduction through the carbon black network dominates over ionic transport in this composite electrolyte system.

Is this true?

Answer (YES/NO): NO